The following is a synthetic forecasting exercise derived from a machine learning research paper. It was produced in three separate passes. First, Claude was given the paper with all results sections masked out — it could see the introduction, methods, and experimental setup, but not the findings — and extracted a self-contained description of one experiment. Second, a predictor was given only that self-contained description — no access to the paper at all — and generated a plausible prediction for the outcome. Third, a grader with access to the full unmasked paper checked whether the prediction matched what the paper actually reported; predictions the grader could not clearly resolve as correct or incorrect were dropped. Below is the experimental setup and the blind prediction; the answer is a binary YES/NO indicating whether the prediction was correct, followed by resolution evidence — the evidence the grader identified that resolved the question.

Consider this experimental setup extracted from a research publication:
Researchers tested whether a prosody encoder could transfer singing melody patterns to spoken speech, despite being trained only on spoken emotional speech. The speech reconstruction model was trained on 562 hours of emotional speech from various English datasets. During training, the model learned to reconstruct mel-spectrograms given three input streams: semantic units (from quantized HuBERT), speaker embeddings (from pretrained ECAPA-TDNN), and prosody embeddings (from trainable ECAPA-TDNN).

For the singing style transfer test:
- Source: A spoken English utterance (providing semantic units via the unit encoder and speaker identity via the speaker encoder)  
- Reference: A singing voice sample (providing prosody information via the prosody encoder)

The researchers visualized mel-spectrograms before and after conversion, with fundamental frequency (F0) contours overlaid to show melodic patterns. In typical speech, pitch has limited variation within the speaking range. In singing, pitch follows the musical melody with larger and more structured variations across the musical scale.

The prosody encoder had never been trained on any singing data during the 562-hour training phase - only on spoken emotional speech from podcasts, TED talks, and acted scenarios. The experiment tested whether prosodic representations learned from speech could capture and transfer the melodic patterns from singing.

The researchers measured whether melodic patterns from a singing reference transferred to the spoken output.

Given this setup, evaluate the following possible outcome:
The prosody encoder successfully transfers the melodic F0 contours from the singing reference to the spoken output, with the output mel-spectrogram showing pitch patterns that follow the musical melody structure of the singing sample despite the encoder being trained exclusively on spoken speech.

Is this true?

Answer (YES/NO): YES